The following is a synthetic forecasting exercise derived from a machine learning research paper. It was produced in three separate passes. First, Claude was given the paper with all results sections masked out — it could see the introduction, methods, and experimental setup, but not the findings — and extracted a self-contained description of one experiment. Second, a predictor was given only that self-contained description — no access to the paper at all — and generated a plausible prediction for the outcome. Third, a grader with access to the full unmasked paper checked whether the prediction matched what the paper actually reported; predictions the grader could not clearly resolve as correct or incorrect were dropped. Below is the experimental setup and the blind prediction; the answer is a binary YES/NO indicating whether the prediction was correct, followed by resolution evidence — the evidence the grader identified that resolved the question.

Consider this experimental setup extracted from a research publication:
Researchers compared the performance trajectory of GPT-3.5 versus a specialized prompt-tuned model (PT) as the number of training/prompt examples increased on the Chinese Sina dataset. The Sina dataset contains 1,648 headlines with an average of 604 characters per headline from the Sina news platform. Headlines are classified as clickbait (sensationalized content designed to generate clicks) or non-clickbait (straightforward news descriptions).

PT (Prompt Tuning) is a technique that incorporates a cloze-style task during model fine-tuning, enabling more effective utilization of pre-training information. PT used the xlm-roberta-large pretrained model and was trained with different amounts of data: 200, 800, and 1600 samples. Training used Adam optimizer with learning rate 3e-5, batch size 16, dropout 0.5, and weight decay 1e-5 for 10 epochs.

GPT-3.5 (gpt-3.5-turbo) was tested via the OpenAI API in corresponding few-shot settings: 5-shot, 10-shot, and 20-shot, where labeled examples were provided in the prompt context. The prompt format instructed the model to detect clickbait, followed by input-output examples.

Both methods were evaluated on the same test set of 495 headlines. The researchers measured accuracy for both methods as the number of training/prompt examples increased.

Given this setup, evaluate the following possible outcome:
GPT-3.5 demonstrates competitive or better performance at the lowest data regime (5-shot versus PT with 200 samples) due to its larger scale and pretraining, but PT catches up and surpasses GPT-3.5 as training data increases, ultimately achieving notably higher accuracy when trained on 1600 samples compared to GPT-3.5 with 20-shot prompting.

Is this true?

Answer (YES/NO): NO